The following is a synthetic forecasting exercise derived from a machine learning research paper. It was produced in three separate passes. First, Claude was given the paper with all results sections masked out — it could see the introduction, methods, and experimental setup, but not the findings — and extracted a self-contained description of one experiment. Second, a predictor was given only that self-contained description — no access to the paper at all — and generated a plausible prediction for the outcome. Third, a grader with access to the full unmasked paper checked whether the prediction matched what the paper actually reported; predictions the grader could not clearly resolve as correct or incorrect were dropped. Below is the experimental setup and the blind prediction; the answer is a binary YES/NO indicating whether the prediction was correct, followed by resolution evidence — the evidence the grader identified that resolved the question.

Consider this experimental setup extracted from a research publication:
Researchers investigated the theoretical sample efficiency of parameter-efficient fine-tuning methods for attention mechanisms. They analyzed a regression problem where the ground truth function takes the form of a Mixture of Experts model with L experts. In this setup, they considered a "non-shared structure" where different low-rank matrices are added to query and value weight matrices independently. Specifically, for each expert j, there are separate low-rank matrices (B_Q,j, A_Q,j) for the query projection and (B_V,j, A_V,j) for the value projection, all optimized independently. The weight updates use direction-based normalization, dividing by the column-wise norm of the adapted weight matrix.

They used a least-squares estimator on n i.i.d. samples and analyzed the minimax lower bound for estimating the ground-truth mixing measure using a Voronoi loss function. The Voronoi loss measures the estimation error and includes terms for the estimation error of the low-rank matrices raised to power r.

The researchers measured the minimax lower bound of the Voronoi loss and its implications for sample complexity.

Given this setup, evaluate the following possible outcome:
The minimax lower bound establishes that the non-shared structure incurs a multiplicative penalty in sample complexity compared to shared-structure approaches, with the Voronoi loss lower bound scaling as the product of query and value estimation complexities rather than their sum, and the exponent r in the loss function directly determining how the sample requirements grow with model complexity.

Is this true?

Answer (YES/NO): NO